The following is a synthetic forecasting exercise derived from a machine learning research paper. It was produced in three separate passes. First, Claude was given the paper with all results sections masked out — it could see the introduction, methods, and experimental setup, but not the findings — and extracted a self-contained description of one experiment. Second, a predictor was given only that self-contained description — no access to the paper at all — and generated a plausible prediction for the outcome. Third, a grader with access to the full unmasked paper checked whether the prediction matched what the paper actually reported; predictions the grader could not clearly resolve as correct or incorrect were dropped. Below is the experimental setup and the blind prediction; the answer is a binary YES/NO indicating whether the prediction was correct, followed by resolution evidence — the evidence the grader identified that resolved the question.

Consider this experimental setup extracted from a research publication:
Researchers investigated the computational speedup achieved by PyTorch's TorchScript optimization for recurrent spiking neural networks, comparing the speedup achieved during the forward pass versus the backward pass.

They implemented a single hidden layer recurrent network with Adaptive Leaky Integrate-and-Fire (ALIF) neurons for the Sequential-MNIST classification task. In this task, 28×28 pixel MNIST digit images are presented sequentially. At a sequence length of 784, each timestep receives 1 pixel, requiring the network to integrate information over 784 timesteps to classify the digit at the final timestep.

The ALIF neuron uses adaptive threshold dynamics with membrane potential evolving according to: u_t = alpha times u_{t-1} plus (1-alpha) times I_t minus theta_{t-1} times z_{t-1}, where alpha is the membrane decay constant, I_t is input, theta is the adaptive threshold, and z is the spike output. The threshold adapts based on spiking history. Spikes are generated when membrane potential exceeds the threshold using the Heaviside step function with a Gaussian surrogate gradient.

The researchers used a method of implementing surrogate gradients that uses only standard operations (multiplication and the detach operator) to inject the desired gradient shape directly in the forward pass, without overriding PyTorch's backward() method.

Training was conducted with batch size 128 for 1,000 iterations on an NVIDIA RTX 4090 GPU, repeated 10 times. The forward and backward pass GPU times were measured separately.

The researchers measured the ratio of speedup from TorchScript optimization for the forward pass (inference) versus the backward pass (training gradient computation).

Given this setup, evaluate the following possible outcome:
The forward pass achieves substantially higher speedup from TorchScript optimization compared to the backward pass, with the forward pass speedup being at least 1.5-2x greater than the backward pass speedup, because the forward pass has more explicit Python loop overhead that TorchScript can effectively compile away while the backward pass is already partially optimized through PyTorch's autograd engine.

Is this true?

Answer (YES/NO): NO